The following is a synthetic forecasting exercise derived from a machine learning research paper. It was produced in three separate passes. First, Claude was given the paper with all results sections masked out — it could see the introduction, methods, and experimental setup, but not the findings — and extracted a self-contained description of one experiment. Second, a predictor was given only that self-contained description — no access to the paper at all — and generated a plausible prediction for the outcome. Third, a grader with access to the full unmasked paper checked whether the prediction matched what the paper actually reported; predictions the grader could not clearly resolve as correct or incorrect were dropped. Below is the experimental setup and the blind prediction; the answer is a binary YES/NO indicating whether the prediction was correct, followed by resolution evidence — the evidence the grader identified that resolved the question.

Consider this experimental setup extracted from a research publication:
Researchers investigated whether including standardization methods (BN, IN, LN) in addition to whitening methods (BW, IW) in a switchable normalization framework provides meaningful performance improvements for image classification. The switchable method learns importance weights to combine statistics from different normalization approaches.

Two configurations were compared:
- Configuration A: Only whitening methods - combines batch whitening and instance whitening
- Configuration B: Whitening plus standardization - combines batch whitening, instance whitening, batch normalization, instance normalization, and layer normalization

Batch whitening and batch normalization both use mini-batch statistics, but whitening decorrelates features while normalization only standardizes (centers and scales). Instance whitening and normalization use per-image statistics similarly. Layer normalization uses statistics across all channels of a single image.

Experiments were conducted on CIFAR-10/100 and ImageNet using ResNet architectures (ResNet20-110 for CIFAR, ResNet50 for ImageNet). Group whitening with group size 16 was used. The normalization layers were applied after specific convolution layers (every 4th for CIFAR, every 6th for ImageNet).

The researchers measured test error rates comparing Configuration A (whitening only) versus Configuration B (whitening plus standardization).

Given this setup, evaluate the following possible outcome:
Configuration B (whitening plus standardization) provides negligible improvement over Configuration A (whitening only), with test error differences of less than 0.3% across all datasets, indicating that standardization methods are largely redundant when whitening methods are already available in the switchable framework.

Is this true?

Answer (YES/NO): YES